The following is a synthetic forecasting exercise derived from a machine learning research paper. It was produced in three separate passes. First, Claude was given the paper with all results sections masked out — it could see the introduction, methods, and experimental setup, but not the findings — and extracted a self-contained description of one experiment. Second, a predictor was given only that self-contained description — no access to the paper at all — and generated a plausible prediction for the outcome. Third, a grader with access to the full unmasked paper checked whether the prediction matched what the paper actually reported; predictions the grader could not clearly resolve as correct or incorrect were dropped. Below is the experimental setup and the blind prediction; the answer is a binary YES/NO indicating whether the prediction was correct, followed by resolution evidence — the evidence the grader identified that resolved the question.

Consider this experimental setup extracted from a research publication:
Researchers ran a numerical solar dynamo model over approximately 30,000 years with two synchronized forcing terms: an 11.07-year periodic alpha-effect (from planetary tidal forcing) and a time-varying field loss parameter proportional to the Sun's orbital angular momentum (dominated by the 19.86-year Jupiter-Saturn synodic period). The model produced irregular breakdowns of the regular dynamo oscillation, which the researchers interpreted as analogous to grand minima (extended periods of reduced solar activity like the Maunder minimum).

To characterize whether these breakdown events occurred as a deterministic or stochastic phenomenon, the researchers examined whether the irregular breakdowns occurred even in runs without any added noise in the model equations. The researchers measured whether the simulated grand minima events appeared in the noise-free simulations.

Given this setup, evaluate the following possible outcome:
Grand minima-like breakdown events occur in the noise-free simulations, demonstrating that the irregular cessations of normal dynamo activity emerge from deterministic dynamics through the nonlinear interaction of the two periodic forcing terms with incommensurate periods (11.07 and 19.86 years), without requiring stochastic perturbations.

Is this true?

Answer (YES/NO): YES